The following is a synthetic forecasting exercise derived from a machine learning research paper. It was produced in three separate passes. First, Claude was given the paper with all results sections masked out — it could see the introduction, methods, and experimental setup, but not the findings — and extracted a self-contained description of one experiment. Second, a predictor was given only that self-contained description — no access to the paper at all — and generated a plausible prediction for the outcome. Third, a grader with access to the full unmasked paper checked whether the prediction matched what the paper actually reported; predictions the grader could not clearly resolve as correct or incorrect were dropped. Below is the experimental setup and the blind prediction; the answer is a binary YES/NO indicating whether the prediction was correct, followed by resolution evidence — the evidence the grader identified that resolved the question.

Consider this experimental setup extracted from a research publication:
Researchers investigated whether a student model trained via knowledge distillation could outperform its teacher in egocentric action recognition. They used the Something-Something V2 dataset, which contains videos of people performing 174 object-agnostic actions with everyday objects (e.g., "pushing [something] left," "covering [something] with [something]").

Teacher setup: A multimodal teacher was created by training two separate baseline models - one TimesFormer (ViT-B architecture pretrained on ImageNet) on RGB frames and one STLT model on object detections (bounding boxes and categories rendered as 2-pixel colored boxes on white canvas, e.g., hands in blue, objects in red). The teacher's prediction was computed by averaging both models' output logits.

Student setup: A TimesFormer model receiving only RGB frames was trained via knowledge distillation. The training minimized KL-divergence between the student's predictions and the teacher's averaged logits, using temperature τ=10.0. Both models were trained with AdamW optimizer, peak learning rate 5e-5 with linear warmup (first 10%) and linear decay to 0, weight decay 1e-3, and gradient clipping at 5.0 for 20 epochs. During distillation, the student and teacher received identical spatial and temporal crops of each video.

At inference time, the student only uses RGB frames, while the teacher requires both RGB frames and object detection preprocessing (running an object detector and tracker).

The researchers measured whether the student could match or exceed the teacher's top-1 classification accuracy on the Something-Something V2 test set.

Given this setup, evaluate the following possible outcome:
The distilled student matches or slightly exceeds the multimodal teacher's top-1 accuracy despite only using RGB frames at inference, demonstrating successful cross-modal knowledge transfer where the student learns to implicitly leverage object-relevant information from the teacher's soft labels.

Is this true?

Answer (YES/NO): NO